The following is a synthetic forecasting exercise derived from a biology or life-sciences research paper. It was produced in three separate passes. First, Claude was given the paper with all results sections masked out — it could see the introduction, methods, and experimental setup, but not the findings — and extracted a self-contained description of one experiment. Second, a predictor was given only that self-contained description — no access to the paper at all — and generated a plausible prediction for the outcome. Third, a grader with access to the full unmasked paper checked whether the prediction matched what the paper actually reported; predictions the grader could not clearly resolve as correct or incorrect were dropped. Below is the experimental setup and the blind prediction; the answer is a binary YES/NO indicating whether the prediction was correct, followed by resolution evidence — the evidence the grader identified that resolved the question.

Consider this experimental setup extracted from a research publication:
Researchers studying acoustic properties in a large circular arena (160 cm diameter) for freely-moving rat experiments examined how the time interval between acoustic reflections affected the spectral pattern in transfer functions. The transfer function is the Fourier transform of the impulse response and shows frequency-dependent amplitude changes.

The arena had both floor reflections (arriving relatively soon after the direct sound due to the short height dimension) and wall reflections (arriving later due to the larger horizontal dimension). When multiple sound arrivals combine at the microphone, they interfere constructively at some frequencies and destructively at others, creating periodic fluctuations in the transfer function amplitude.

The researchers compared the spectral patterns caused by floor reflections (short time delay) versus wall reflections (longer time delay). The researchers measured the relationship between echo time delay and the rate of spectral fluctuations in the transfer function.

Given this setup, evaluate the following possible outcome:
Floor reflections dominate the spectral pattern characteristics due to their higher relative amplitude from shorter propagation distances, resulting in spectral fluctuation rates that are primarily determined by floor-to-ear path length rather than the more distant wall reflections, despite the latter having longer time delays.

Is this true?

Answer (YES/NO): NO